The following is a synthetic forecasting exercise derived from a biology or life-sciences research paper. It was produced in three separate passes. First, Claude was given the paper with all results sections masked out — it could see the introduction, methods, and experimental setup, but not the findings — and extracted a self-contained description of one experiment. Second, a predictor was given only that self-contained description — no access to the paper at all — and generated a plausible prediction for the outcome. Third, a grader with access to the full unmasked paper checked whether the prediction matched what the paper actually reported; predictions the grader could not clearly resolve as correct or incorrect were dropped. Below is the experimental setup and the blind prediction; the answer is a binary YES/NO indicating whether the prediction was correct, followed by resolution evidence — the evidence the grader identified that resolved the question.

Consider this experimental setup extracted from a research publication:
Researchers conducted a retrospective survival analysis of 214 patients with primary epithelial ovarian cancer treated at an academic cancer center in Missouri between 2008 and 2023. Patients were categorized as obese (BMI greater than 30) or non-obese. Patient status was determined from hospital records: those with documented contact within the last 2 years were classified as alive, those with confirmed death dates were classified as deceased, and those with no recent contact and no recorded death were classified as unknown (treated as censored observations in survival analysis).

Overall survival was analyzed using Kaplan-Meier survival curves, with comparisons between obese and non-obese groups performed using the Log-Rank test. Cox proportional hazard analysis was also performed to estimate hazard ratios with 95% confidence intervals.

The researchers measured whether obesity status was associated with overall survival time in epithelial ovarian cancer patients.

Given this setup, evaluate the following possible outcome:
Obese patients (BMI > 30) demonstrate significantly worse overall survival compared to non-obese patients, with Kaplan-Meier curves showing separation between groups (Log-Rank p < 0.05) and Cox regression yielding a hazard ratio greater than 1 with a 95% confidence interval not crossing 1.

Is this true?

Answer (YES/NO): NO